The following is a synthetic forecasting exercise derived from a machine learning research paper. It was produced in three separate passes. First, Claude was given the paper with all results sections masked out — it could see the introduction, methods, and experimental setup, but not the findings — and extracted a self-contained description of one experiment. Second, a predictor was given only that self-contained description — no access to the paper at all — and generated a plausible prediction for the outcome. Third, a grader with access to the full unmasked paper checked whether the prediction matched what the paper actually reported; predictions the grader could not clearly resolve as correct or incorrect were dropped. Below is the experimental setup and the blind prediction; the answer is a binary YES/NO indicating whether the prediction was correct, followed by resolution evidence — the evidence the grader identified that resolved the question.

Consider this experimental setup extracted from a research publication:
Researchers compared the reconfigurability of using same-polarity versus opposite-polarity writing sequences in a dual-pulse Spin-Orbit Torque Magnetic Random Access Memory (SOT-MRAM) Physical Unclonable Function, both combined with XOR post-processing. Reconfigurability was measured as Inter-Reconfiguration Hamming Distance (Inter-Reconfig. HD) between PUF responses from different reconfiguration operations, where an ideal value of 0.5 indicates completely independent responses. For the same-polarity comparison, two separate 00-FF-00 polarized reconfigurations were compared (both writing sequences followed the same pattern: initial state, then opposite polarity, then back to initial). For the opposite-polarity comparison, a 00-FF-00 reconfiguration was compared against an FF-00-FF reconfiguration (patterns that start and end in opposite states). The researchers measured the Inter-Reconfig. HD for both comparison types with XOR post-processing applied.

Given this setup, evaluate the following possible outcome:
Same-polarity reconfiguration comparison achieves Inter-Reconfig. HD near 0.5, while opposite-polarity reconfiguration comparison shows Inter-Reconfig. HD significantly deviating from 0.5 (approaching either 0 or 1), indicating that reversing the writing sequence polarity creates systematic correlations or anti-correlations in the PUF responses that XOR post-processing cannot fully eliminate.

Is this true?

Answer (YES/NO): NO